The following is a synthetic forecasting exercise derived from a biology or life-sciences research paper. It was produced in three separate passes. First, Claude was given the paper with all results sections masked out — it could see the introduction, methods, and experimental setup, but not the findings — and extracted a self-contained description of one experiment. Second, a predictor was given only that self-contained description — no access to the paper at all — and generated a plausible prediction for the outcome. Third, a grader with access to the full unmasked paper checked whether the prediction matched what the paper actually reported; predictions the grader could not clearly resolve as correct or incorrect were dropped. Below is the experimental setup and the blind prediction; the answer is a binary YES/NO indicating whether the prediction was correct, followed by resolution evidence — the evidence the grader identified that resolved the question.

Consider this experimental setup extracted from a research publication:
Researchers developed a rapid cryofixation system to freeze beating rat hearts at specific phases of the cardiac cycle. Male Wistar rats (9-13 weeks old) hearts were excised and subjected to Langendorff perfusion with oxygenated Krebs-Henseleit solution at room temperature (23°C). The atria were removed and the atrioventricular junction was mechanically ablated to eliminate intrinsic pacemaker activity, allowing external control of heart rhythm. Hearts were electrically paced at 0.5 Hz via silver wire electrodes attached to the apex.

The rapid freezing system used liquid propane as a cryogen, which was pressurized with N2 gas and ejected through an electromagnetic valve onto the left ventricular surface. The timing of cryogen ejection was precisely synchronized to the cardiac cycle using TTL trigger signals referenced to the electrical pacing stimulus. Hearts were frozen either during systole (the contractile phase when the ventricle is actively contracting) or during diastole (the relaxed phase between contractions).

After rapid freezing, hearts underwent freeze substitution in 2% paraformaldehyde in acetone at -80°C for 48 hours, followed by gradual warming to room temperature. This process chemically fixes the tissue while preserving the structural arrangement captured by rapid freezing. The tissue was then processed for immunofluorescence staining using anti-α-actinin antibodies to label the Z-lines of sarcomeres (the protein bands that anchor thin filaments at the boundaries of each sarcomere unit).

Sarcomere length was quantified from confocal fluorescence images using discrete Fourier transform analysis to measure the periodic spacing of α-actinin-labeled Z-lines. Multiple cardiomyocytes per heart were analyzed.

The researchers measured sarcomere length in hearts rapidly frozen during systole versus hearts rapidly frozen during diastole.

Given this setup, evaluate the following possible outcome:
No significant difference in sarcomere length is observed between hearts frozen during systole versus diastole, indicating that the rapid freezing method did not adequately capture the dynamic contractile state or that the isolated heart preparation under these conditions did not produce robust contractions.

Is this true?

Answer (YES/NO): NO